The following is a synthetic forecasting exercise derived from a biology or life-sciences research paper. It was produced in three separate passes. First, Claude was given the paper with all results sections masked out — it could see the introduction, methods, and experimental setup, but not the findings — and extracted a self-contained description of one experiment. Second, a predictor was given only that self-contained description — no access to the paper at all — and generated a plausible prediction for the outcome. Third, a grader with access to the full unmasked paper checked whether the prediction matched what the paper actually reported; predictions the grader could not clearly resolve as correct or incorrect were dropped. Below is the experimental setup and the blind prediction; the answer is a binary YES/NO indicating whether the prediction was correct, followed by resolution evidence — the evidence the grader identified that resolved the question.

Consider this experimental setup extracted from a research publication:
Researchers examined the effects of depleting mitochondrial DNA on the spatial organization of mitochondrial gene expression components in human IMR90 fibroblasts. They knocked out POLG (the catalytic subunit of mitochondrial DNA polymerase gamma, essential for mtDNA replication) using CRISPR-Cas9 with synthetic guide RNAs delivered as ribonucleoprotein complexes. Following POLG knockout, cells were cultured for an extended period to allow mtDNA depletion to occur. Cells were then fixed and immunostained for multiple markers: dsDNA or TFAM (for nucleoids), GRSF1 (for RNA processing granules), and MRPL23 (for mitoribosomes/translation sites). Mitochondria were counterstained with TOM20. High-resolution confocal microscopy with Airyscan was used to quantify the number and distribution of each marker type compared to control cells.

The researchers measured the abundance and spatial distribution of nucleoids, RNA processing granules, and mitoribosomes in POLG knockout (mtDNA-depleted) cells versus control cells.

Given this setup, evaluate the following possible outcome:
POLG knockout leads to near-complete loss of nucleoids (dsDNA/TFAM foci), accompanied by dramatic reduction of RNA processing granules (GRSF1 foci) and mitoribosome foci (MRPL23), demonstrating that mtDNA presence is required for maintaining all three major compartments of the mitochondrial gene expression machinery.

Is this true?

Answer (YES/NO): NO